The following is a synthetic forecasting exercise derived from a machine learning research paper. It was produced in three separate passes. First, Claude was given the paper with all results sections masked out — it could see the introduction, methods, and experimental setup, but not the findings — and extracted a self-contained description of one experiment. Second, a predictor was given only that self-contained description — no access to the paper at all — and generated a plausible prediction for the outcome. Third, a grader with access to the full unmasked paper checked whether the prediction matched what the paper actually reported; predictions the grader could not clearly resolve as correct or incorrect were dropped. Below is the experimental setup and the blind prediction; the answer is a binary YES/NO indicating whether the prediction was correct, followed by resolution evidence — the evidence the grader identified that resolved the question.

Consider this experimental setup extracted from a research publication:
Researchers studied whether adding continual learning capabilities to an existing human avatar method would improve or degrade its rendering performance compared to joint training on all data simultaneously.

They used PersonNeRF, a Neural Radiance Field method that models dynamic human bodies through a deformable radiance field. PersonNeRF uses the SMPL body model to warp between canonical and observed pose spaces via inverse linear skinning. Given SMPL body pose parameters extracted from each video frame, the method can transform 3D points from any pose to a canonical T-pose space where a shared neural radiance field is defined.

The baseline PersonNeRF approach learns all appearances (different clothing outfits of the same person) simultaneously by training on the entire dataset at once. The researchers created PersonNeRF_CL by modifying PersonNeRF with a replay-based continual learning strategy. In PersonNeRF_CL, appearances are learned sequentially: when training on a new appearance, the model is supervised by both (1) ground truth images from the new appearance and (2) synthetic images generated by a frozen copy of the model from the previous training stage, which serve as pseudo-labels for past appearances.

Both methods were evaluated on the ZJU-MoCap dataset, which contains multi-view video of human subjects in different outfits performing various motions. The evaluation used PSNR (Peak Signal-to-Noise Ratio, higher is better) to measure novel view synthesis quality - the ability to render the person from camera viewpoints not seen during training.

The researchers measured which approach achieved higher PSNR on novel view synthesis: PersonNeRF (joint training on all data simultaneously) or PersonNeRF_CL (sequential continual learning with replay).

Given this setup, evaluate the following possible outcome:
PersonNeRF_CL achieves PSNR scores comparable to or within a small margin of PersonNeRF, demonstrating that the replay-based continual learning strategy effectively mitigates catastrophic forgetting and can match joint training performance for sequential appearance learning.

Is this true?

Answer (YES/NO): YES